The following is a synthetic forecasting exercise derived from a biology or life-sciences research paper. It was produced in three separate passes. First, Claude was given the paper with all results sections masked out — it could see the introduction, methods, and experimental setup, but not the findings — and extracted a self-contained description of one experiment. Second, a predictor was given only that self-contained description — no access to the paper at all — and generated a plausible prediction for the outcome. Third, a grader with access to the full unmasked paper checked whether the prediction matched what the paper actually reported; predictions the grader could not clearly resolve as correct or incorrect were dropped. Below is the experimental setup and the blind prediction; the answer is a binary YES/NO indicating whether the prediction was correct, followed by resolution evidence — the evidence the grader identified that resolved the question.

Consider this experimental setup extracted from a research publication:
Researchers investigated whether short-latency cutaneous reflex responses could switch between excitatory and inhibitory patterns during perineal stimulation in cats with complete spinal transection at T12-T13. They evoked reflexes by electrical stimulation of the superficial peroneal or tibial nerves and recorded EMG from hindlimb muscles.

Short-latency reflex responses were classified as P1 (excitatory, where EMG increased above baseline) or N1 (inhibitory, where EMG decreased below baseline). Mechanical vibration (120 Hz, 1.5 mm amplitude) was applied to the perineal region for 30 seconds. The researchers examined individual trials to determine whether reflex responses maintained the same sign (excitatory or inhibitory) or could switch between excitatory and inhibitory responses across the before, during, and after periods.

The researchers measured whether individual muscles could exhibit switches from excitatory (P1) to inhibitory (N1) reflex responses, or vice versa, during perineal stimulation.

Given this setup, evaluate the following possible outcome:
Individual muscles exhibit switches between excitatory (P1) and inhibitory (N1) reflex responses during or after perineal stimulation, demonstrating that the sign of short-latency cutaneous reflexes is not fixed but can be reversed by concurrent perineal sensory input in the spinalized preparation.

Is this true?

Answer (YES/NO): YES